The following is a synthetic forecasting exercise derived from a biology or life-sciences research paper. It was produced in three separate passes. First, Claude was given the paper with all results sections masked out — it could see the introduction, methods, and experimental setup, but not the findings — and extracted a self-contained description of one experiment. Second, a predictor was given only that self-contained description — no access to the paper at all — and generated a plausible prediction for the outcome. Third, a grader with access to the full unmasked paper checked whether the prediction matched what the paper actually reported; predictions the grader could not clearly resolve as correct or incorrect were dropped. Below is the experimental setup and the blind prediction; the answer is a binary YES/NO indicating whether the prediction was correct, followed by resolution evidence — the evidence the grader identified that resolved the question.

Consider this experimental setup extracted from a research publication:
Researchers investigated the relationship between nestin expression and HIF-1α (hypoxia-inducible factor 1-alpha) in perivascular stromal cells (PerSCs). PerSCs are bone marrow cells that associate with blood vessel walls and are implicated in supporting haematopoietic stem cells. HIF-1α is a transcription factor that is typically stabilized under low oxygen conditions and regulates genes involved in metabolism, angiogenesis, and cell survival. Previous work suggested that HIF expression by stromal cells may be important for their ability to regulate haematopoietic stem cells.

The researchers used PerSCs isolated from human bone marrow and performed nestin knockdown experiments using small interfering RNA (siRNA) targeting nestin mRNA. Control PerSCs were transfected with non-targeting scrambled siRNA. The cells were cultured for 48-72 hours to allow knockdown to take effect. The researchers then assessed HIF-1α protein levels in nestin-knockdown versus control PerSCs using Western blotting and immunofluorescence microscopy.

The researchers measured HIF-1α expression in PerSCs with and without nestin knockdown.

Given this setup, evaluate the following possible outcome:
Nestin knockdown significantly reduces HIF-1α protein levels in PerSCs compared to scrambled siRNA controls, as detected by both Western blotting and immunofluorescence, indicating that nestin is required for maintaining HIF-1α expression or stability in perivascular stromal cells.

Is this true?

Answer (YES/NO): NO